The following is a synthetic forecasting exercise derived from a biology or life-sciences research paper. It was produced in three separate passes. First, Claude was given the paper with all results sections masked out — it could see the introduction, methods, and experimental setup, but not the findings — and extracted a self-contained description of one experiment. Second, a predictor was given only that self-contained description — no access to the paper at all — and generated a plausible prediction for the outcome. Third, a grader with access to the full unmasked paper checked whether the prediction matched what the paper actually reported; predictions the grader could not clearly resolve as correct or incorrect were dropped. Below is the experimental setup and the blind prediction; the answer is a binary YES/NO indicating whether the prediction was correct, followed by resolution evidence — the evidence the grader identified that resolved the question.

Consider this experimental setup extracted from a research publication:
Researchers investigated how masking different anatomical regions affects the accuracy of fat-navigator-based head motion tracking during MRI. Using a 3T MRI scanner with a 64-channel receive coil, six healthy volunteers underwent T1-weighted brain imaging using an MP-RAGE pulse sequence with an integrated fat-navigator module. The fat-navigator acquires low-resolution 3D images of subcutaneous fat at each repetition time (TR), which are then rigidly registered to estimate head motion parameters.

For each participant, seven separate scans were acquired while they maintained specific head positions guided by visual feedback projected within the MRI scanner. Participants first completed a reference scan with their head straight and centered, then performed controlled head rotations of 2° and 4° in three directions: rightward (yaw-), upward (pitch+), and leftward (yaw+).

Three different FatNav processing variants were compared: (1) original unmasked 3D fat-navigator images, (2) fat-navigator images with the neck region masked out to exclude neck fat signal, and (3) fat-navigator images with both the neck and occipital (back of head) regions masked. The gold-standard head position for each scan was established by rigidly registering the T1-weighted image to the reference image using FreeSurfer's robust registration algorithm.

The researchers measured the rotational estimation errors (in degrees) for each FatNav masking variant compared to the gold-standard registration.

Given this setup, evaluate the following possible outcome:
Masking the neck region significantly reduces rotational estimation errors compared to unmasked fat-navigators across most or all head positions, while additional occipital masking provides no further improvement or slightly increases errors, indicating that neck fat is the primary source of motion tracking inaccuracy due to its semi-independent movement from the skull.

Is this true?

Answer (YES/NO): NO